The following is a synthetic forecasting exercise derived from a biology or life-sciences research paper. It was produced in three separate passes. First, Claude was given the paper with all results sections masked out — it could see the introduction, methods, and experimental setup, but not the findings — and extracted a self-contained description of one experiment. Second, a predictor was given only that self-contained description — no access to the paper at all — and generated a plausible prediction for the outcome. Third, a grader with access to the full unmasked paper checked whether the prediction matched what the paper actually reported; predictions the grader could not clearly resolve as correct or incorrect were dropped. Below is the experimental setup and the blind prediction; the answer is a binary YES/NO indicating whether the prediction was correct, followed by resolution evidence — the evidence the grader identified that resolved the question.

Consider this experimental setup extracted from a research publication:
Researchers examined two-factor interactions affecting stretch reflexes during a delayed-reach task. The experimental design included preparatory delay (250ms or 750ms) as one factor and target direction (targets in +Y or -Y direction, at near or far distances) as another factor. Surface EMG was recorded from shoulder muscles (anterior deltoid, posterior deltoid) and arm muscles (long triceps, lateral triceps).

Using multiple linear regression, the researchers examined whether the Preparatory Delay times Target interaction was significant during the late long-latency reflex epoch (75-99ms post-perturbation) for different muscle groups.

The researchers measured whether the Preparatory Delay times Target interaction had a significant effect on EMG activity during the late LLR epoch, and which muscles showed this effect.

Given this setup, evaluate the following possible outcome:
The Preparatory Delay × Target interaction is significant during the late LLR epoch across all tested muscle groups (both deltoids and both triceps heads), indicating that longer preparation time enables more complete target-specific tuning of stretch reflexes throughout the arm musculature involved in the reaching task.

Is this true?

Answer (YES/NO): YES